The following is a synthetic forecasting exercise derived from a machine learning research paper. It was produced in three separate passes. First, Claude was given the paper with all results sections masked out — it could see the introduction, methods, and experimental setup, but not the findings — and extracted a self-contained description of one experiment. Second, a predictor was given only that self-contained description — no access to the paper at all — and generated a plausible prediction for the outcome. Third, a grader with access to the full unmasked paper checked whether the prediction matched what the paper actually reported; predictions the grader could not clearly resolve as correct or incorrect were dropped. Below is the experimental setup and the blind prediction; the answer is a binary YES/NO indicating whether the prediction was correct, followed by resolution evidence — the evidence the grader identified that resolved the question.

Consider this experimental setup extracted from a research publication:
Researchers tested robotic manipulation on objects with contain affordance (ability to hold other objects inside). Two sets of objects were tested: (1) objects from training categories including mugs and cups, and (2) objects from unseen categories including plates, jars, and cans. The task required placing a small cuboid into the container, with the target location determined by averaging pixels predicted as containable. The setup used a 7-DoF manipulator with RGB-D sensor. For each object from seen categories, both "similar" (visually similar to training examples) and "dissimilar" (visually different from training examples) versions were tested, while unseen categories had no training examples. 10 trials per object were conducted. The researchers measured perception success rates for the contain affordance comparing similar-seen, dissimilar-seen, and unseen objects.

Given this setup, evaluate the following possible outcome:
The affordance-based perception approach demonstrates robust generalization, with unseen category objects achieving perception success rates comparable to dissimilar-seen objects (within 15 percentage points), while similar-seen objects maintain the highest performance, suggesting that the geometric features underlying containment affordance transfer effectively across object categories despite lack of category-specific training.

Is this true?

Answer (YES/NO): NO